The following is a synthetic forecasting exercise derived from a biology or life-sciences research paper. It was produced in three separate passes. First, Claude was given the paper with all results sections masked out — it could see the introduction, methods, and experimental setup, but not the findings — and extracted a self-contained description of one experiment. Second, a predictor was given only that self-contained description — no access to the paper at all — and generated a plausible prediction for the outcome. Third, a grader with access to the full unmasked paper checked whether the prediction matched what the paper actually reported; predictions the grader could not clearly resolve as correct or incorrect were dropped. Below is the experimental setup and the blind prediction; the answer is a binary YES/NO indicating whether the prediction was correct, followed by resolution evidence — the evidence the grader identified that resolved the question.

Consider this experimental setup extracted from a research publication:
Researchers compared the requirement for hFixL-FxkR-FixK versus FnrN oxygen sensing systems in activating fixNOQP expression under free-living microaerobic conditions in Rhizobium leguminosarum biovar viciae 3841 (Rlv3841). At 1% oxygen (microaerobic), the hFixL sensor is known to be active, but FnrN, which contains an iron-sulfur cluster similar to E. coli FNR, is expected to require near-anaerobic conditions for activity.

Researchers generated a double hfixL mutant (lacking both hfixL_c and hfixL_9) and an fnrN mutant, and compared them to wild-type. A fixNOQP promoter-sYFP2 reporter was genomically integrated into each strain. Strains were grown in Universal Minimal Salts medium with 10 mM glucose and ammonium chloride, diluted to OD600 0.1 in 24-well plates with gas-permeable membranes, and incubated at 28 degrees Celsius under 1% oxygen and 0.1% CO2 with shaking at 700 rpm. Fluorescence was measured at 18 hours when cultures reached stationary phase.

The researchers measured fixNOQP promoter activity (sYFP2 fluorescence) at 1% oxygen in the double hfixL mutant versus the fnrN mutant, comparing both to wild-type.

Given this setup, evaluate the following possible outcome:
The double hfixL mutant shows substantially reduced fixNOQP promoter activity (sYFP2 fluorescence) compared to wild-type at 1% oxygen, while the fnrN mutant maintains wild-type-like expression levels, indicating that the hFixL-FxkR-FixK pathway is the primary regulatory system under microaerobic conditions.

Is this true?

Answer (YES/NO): YES